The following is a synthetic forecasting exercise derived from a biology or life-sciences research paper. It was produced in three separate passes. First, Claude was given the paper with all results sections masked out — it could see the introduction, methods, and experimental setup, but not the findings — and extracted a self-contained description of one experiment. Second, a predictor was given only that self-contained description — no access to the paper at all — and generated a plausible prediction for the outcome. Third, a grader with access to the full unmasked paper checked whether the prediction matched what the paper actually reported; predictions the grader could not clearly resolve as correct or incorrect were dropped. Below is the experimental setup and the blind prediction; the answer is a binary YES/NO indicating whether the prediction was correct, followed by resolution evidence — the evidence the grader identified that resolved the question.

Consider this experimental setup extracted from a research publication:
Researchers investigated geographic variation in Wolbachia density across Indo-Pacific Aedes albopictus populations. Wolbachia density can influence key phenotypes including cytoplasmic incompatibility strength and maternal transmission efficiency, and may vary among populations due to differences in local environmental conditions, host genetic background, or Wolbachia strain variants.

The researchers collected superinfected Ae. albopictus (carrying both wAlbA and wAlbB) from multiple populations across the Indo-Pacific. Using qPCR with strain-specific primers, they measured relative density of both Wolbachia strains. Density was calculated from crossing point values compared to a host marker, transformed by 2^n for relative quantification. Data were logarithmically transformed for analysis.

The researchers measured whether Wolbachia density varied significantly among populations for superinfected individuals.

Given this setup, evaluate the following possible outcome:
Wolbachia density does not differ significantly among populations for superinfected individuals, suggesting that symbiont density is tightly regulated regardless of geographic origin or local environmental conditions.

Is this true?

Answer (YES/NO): NO